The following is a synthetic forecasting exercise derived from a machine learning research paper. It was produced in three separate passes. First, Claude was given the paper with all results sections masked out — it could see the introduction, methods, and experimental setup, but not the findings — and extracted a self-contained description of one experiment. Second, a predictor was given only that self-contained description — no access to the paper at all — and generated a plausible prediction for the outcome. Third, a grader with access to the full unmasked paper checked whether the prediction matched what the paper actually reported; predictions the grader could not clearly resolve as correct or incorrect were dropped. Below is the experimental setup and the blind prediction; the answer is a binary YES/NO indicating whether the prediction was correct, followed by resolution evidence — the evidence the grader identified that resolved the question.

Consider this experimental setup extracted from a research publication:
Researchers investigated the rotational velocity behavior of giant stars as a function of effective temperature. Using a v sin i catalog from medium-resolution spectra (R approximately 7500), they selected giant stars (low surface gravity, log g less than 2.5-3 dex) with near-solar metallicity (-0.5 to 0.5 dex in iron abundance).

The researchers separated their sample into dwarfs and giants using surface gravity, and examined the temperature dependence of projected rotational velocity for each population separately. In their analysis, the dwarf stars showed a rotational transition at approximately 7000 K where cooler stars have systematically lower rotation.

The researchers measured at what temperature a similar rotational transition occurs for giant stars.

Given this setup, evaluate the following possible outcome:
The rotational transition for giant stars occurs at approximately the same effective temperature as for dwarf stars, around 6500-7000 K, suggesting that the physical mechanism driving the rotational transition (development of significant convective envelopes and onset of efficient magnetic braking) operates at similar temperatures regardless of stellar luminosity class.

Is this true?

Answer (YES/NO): NO